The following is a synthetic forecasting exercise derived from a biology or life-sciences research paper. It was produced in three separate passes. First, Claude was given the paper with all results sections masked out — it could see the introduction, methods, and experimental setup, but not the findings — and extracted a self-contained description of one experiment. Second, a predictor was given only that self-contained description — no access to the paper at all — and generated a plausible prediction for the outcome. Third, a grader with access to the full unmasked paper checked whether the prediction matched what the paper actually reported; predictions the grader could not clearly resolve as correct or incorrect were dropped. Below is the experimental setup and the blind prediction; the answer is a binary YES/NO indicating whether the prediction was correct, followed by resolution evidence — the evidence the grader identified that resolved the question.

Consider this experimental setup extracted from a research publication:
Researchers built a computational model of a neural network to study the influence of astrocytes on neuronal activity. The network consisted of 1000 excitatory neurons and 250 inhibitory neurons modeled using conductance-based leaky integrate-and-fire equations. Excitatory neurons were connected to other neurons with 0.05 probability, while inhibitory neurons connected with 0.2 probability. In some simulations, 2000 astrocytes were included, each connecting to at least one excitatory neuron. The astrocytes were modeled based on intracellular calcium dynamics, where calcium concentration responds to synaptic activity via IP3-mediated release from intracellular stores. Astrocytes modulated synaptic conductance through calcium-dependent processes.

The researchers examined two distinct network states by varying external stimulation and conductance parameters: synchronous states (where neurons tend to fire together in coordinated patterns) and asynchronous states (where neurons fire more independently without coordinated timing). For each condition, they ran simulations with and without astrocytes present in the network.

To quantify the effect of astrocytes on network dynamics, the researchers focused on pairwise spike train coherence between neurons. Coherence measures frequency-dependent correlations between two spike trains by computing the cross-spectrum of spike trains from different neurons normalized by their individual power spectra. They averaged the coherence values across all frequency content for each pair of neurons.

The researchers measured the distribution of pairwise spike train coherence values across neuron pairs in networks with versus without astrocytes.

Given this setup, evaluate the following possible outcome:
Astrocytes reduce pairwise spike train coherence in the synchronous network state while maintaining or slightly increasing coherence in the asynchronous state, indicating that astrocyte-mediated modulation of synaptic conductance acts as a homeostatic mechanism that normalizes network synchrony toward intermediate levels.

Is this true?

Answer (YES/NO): NO